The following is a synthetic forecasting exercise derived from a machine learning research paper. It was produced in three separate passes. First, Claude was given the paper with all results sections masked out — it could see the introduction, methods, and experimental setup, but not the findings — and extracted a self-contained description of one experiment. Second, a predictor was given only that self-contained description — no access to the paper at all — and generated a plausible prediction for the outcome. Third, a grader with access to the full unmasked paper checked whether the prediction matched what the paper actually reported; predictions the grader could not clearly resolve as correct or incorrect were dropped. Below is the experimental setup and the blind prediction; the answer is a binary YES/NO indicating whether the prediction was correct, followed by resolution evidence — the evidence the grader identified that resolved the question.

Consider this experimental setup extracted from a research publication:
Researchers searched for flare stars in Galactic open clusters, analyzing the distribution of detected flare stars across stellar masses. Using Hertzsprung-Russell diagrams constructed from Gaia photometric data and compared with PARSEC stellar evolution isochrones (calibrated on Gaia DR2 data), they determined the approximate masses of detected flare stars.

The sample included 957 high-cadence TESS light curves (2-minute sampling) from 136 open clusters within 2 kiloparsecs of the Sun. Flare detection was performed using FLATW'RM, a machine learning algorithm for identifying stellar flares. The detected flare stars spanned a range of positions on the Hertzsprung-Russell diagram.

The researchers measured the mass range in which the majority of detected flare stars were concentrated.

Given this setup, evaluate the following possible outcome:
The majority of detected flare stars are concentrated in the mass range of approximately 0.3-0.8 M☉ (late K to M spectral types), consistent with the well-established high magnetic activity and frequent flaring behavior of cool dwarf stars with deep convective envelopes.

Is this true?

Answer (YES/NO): NO